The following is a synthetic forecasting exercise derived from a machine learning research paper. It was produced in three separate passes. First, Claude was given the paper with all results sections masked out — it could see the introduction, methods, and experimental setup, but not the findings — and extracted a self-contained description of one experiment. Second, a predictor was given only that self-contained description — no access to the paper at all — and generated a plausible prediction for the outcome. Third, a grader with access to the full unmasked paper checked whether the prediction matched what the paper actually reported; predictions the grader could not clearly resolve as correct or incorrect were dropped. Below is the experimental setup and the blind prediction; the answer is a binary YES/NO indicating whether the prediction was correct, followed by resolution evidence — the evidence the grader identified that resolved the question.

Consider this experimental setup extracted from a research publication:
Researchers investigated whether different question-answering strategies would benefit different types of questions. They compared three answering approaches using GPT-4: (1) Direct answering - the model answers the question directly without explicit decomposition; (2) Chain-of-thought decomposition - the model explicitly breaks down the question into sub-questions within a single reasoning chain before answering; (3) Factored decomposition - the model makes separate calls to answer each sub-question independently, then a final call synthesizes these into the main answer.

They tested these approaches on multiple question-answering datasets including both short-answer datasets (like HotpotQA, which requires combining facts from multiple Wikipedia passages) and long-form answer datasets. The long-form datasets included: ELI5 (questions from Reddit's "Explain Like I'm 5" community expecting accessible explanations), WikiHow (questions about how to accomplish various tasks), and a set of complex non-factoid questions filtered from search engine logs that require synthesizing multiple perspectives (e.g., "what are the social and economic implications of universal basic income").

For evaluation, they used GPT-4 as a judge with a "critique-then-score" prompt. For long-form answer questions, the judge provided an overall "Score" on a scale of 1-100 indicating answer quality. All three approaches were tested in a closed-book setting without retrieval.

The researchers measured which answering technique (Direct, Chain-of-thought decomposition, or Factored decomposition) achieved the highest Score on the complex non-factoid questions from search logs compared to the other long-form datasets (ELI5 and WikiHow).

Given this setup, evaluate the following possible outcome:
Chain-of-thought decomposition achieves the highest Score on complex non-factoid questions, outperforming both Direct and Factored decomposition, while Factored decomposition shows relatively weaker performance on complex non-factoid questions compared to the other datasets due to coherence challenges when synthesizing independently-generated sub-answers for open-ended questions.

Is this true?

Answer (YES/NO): NO